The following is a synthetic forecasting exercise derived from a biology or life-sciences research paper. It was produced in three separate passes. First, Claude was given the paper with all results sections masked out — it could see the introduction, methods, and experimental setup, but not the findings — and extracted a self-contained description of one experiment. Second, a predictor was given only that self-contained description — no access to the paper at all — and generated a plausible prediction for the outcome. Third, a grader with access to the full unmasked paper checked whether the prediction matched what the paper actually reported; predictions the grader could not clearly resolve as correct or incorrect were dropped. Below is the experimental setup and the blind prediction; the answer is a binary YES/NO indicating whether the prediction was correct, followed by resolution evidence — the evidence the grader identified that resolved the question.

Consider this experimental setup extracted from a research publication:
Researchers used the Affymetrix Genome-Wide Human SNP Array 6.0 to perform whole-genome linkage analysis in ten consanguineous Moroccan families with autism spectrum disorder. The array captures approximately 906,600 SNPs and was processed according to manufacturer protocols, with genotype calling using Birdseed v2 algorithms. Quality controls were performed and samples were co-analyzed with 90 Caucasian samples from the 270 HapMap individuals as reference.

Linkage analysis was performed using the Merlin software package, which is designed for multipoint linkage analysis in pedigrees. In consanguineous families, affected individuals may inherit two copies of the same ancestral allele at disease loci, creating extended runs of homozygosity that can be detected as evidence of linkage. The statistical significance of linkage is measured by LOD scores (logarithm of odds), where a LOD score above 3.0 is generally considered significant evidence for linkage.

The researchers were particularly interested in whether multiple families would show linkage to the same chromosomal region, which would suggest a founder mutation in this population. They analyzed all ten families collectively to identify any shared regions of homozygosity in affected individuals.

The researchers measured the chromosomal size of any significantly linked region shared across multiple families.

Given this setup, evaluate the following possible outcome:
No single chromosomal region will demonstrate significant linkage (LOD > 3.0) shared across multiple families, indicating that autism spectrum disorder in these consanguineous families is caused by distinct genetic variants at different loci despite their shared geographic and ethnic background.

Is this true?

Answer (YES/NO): NO